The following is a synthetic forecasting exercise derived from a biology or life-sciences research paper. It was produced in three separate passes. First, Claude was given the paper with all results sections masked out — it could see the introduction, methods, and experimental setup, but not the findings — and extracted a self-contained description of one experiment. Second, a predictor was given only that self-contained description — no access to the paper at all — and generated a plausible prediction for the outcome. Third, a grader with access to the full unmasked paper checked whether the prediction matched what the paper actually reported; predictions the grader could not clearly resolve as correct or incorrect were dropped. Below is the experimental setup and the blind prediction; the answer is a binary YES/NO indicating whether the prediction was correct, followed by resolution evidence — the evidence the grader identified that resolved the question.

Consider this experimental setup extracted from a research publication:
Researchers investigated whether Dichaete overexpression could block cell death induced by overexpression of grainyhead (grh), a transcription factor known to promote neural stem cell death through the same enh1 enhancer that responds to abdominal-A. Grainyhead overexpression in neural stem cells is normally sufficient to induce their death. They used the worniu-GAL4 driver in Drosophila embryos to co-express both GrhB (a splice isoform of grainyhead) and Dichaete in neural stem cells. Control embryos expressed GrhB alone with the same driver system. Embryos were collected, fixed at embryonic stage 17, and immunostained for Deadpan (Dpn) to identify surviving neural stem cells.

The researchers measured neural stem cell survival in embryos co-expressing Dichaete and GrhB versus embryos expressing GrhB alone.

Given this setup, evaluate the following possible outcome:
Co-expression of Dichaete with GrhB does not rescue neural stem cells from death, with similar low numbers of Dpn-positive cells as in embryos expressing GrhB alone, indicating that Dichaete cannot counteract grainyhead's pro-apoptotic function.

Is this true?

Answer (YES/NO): NO